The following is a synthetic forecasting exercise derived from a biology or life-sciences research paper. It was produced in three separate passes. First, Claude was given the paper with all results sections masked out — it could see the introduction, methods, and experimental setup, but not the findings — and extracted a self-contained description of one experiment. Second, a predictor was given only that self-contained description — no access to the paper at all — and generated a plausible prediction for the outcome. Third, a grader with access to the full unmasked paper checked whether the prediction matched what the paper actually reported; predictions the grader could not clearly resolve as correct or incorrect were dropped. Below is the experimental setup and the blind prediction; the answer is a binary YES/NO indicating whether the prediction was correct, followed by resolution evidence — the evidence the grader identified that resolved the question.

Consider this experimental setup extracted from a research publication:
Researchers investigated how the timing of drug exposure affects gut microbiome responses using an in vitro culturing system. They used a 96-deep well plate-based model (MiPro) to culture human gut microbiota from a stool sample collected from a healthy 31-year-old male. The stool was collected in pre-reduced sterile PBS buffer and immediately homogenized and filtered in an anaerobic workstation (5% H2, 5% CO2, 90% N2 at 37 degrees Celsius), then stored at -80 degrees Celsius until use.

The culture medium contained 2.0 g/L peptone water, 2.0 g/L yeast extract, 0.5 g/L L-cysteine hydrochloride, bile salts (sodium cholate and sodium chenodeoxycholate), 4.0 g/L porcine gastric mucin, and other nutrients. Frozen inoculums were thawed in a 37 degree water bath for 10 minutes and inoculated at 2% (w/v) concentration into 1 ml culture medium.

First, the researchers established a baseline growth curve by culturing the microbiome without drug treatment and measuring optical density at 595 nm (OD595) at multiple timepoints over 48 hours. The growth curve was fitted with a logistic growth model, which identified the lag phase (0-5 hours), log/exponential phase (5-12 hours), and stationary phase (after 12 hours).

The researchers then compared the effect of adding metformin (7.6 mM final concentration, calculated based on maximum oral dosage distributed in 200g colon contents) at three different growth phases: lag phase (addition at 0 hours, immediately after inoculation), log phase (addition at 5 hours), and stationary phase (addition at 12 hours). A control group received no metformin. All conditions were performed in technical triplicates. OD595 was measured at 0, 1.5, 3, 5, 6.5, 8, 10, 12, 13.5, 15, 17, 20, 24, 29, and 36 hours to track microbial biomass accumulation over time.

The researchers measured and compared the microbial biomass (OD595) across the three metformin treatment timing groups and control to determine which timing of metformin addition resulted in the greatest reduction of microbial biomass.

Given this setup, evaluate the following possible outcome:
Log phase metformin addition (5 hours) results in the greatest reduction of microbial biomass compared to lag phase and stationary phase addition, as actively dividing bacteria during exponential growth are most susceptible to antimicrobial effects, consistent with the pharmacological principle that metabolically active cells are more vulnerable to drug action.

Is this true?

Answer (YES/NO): YES